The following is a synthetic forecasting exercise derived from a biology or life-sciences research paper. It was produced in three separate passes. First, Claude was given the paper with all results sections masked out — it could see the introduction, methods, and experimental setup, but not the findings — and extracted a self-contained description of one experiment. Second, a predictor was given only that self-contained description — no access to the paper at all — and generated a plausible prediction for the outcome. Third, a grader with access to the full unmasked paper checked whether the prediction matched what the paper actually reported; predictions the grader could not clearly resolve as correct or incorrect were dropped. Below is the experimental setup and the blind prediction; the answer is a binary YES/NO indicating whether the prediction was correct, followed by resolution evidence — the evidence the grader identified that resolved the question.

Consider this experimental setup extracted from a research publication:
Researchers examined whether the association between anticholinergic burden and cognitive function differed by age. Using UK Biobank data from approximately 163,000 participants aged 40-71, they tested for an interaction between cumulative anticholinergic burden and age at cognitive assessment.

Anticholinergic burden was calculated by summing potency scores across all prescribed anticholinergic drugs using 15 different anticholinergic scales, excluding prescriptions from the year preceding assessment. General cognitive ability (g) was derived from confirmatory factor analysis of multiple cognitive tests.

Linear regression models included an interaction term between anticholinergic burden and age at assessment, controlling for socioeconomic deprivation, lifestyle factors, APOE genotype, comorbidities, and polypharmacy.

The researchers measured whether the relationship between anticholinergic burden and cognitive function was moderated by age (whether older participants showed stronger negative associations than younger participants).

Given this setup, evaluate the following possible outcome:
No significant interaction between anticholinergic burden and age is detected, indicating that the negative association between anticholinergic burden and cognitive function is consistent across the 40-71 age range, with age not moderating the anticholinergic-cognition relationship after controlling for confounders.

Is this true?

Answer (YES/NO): YES